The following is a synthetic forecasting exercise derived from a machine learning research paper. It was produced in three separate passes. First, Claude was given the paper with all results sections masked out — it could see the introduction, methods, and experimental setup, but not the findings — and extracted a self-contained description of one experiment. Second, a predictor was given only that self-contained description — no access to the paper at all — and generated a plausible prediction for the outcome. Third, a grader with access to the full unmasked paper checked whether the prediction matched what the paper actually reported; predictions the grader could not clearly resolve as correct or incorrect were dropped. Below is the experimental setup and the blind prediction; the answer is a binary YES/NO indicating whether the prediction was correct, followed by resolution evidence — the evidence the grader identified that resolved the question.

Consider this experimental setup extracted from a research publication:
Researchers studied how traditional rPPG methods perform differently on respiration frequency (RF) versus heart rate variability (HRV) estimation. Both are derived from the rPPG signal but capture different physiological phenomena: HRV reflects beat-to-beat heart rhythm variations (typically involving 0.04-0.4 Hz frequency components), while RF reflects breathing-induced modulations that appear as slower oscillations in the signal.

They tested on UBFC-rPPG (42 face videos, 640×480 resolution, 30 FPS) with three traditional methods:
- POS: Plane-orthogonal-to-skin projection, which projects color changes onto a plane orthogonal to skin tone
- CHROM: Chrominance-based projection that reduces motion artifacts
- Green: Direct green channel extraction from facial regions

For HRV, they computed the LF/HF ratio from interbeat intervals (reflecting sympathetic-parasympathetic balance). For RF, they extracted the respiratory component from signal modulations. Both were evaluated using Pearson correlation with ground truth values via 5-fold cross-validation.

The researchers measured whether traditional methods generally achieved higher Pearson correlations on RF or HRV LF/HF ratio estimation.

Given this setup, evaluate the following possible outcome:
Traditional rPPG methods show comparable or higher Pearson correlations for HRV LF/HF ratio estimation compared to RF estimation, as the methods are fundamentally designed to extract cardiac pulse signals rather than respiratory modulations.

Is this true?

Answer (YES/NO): YES